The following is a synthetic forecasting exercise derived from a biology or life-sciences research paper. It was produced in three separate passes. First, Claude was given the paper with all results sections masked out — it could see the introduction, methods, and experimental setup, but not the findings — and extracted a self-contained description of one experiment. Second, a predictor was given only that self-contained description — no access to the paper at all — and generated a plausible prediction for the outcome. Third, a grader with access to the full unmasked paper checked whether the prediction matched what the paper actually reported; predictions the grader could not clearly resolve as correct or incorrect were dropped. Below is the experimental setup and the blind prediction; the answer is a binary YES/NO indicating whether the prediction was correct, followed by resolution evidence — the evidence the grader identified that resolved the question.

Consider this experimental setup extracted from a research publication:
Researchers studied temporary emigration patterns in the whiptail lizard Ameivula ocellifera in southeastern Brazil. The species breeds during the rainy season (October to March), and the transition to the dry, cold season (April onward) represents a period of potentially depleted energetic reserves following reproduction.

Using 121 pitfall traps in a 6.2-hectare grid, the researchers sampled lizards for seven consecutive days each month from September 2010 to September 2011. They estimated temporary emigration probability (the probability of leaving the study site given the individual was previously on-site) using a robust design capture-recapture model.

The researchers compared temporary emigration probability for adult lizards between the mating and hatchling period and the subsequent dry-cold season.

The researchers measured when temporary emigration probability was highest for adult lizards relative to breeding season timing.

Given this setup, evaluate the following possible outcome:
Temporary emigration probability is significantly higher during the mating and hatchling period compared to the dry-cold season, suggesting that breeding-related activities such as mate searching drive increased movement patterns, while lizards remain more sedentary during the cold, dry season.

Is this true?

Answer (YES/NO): NO